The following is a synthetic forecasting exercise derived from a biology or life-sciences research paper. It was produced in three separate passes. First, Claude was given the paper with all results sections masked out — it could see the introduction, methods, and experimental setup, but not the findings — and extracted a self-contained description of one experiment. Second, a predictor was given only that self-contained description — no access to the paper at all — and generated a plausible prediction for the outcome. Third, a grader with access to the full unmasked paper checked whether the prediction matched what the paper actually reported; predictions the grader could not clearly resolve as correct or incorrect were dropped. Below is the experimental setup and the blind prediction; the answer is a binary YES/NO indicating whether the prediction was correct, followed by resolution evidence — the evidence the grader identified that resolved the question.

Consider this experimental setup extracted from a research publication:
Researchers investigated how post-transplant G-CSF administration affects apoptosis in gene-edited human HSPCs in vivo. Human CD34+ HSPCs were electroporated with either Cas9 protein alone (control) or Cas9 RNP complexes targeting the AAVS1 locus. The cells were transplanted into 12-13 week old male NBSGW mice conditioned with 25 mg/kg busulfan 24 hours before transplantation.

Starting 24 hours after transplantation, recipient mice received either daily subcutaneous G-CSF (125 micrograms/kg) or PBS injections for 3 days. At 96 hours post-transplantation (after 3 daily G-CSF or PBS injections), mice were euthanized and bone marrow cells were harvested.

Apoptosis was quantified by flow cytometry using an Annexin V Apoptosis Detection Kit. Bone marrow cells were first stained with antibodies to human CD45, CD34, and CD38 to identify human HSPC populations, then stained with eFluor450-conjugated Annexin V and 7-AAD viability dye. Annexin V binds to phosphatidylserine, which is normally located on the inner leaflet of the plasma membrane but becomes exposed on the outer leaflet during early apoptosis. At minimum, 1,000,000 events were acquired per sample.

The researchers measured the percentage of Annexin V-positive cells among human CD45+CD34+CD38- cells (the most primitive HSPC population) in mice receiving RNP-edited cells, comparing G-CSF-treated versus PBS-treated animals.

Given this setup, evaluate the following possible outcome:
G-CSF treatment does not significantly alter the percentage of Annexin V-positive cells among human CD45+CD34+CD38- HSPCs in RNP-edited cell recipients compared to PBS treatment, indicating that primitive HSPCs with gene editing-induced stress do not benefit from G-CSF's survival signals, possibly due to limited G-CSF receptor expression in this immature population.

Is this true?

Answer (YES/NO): NO